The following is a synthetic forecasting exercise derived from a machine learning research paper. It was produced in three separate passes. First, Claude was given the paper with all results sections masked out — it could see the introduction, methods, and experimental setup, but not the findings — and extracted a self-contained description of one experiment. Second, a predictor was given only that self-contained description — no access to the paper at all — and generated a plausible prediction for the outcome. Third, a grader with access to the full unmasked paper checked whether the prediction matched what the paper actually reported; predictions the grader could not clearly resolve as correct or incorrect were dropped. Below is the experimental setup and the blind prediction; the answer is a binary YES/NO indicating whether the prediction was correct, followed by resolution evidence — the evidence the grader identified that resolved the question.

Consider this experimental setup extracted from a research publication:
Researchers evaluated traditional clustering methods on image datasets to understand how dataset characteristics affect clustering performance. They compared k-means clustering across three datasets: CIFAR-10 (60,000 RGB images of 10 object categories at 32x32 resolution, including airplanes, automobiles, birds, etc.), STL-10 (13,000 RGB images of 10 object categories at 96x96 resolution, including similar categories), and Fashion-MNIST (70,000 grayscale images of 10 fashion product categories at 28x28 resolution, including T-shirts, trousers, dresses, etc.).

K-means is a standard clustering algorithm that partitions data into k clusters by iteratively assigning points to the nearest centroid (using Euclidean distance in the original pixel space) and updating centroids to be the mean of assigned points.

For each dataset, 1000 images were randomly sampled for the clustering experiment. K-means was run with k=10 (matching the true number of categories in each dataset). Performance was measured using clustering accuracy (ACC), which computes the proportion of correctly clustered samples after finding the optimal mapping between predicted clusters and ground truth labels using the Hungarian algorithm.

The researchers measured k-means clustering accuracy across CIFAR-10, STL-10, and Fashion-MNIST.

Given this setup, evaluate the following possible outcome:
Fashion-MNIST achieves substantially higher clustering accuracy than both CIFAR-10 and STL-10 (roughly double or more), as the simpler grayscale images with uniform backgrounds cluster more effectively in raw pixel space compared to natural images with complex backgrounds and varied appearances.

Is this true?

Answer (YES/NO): YES